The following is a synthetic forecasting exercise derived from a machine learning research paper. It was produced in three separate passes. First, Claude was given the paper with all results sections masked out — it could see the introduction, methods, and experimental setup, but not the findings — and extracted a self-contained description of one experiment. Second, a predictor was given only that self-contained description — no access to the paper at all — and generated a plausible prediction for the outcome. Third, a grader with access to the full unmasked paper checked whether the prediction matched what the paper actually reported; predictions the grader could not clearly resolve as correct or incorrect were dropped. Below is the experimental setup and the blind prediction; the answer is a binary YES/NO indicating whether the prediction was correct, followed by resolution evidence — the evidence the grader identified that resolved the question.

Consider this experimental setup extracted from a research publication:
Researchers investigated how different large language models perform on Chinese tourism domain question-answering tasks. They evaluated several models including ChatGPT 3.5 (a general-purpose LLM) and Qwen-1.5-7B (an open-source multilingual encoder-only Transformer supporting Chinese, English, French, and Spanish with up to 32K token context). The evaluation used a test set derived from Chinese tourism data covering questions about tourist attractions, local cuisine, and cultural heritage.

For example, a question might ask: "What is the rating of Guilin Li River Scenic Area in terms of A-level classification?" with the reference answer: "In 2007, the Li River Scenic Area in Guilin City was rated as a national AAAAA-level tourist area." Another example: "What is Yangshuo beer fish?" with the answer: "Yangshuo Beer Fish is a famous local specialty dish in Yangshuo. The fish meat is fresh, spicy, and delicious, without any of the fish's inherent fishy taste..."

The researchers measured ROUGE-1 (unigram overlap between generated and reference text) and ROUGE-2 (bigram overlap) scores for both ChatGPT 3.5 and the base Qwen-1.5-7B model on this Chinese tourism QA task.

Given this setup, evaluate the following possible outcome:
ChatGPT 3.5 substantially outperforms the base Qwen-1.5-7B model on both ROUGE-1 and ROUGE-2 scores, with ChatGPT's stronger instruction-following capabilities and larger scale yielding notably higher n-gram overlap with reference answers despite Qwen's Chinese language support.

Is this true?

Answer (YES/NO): NO